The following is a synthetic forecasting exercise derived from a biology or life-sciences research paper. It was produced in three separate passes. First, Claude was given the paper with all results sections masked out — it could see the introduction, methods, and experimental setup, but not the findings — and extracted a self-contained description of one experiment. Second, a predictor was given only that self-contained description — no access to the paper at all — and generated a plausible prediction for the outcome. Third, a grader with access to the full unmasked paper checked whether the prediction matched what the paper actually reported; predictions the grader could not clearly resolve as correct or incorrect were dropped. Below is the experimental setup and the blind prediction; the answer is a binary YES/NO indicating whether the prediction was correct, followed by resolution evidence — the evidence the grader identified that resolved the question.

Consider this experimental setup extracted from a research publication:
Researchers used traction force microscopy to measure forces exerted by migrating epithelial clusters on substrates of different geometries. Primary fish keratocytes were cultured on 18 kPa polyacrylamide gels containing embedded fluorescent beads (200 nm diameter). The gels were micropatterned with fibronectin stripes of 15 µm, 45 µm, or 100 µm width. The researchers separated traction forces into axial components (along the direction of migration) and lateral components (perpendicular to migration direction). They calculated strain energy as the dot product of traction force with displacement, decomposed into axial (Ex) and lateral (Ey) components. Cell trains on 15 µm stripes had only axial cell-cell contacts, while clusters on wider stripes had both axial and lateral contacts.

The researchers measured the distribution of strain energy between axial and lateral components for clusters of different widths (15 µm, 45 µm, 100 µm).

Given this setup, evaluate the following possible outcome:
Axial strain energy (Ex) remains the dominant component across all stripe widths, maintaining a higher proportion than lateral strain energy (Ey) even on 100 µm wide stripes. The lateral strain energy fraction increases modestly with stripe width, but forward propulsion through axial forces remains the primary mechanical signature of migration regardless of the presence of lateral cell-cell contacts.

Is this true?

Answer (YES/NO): NO